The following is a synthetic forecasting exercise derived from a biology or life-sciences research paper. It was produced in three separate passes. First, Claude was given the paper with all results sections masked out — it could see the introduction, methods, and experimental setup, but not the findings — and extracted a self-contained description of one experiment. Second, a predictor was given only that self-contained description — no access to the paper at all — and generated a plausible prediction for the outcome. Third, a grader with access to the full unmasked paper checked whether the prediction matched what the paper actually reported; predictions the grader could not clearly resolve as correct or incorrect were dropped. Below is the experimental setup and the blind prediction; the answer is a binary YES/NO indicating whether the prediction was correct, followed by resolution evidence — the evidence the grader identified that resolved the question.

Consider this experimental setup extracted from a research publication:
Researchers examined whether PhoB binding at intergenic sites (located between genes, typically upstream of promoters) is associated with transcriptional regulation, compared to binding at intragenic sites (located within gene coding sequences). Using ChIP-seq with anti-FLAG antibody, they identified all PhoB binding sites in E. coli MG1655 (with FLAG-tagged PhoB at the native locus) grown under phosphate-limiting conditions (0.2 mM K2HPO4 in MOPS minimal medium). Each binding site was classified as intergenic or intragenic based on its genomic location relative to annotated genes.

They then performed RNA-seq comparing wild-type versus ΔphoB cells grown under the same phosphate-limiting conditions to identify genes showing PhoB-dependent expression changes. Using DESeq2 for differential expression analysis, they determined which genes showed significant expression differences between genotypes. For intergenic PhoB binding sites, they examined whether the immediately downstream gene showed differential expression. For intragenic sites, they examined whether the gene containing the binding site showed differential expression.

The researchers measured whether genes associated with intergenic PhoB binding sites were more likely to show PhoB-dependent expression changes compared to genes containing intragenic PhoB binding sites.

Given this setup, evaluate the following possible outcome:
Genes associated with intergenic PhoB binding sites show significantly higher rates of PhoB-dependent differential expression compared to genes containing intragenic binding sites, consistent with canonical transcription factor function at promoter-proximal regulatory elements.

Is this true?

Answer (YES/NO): YES